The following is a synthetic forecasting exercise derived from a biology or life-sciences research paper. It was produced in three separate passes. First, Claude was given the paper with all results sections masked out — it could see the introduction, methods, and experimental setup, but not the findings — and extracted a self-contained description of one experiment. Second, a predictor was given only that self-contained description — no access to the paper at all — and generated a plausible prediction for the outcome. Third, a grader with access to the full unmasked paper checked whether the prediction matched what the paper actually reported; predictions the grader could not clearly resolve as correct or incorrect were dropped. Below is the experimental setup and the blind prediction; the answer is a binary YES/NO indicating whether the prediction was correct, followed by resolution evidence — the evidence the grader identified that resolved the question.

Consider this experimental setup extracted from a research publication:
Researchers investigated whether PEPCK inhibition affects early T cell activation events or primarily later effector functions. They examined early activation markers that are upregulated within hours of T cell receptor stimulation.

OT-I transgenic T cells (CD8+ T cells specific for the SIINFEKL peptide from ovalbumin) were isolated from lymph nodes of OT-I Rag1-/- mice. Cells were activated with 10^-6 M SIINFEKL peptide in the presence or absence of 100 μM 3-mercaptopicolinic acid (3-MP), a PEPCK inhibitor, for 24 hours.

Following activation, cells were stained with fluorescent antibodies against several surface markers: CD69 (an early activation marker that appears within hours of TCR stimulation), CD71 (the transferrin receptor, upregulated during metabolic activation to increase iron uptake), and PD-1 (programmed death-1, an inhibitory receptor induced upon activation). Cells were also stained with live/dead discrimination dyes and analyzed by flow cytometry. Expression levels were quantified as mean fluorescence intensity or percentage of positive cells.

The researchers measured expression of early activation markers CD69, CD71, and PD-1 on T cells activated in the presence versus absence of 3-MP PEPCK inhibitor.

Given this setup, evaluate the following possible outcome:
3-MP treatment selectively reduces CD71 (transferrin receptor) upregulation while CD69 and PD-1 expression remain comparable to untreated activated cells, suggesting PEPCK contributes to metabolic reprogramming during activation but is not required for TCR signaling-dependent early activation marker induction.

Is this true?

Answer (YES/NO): NO